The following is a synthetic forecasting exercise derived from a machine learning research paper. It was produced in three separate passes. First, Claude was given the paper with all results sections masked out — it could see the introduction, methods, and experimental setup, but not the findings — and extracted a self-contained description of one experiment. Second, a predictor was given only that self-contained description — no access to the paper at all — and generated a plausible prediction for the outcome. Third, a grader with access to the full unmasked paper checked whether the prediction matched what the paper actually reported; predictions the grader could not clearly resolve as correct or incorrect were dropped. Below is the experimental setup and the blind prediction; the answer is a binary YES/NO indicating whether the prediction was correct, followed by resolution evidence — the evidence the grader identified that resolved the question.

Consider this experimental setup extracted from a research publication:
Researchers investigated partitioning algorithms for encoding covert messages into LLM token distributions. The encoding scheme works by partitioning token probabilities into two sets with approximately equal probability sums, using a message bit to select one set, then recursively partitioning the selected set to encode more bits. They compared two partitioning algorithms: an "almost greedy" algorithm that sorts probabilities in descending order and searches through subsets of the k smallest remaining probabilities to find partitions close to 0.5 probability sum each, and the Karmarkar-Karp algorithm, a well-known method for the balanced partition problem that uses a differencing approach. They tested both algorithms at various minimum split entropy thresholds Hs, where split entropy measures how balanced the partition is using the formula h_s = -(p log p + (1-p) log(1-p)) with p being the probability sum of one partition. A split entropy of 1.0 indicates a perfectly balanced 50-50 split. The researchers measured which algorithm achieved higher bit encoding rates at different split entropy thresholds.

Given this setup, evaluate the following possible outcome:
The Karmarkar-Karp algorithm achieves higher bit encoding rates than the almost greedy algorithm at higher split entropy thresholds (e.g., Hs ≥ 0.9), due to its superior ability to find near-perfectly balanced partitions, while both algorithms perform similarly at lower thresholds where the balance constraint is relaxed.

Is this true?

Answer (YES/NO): NO